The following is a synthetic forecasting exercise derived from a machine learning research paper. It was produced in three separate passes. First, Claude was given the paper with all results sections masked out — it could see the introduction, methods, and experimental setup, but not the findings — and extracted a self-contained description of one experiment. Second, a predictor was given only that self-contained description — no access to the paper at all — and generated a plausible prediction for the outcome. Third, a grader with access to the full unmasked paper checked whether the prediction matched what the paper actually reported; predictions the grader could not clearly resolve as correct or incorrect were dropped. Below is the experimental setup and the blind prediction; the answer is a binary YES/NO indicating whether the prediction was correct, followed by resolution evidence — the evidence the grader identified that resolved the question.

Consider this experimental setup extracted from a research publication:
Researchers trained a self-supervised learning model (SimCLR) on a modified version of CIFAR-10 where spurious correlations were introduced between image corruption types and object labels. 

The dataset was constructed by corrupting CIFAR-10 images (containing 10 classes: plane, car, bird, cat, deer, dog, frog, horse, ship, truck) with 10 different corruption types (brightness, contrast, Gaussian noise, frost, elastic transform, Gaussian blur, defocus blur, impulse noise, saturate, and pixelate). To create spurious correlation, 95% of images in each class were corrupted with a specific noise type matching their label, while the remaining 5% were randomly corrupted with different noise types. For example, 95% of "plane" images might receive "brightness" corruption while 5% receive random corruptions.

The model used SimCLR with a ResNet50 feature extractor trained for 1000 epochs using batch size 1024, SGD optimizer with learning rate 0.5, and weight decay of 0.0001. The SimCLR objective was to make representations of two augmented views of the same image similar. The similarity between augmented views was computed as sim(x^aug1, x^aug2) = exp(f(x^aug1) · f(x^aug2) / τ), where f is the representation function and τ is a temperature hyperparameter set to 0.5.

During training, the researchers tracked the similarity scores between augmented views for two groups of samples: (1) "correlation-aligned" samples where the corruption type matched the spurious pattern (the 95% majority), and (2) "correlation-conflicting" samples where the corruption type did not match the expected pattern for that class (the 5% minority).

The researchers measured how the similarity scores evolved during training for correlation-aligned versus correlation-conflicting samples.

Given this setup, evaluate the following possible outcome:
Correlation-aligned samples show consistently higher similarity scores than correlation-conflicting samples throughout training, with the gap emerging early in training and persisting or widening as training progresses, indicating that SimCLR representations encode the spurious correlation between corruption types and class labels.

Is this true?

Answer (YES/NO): YES